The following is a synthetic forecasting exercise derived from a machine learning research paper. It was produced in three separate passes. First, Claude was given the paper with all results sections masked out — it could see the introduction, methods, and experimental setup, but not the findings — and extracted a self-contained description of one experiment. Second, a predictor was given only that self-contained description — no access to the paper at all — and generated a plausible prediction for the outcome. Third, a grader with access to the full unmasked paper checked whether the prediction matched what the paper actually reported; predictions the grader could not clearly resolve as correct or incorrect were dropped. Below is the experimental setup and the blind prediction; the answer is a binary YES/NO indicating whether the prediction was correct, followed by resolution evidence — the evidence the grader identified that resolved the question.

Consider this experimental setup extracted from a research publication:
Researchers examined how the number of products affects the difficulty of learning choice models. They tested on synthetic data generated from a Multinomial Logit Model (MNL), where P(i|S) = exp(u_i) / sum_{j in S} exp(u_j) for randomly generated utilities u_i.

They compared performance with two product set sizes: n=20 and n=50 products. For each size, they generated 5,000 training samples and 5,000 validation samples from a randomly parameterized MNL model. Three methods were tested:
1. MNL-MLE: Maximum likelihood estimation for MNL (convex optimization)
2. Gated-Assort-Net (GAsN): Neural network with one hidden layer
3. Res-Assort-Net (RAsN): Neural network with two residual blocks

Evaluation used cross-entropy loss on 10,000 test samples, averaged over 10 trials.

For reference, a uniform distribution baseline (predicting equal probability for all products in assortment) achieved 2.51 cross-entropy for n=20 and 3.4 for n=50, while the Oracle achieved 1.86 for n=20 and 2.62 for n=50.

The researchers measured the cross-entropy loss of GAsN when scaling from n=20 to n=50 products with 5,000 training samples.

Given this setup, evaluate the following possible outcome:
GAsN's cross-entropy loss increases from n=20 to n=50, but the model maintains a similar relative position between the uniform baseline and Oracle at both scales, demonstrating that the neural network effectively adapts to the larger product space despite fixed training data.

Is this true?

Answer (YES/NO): NO